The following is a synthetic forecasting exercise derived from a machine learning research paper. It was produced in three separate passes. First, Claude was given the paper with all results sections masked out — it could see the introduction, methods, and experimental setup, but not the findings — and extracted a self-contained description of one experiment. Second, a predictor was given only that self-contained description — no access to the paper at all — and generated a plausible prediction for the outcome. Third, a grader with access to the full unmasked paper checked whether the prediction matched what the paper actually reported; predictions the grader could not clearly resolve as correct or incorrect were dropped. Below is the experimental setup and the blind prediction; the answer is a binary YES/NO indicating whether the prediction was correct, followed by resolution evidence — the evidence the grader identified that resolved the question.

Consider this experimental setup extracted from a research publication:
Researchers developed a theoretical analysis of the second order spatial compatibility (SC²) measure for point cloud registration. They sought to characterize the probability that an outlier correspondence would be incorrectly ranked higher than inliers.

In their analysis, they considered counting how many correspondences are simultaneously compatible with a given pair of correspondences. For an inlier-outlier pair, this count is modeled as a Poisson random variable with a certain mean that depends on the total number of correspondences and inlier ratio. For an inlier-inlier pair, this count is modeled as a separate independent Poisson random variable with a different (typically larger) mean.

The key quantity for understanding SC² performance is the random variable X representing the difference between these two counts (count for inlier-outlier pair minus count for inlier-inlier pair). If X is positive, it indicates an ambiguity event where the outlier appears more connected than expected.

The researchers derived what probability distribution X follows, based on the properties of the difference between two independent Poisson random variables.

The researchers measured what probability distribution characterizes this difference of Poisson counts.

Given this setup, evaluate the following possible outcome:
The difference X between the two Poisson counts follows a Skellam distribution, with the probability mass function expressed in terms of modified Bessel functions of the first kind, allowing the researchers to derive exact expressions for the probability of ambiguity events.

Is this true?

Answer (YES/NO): YES